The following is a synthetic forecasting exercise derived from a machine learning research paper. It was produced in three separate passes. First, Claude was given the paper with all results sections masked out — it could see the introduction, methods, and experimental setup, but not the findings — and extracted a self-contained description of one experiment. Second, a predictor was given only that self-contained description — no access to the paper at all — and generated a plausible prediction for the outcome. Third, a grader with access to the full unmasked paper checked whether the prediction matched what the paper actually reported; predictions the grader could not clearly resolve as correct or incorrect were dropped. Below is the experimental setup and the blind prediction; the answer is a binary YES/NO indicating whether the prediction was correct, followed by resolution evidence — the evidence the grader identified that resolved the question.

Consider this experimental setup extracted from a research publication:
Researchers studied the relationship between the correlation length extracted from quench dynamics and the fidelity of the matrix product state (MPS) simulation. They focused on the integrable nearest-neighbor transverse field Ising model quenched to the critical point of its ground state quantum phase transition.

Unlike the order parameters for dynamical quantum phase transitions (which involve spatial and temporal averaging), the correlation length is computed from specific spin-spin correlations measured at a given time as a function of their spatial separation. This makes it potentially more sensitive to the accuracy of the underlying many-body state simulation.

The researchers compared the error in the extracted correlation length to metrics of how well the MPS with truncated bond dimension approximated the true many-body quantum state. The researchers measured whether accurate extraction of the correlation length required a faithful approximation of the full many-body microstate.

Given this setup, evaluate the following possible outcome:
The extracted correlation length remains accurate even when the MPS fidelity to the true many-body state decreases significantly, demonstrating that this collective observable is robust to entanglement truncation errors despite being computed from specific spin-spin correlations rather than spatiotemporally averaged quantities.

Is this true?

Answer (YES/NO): NO